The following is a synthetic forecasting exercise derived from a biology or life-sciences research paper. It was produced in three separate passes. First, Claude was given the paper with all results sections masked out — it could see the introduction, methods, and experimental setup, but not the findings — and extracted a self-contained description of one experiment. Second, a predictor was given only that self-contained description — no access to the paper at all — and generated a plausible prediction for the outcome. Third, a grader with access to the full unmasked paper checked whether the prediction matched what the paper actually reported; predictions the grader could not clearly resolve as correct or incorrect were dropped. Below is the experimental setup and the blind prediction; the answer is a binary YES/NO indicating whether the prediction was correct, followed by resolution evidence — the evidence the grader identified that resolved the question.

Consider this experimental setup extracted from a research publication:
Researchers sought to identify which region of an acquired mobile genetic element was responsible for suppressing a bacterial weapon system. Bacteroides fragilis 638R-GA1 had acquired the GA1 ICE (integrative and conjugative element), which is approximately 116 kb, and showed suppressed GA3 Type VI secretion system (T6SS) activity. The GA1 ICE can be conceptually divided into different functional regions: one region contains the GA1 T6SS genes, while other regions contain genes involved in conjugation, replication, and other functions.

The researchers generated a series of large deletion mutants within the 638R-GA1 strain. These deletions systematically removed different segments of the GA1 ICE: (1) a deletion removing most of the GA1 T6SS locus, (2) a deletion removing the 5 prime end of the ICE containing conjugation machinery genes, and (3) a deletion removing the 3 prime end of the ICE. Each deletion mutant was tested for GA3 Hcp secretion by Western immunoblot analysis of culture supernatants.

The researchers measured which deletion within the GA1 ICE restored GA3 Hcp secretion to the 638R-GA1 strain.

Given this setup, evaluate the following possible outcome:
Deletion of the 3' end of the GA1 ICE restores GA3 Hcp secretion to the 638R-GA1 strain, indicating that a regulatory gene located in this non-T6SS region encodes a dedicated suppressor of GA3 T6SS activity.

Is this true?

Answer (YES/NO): NO